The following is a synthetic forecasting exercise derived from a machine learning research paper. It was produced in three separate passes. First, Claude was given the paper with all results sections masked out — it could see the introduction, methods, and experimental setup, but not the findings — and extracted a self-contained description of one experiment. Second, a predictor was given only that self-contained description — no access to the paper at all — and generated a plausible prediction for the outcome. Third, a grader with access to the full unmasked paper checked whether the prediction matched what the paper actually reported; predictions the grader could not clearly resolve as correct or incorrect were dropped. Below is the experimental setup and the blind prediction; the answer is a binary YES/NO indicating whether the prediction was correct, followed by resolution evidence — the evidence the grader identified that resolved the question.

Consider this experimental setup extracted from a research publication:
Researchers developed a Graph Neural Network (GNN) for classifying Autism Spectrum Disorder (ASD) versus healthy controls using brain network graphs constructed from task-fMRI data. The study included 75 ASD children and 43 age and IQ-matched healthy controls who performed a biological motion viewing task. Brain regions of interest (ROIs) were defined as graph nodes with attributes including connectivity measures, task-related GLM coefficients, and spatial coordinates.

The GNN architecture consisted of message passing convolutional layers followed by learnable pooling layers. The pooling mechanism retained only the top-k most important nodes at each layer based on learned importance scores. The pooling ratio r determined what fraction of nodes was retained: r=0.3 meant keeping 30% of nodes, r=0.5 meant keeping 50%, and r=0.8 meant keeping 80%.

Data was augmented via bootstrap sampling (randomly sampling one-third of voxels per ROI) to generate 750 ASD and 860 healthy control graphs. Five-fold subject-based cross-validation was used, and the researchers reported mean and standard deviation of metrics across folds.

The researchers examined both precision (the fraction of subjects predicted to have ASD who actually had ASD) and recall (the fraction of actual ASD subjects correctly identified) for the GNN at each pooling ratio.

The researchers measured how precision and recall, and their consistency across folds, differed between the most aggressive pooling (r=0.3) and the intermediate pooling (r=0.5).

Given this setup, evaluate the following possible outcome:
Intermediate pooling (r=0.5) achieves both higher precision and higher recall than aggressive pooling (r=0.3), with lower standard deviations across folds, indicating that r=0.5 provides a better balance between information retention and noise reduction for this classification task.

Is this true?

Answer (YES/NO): YES